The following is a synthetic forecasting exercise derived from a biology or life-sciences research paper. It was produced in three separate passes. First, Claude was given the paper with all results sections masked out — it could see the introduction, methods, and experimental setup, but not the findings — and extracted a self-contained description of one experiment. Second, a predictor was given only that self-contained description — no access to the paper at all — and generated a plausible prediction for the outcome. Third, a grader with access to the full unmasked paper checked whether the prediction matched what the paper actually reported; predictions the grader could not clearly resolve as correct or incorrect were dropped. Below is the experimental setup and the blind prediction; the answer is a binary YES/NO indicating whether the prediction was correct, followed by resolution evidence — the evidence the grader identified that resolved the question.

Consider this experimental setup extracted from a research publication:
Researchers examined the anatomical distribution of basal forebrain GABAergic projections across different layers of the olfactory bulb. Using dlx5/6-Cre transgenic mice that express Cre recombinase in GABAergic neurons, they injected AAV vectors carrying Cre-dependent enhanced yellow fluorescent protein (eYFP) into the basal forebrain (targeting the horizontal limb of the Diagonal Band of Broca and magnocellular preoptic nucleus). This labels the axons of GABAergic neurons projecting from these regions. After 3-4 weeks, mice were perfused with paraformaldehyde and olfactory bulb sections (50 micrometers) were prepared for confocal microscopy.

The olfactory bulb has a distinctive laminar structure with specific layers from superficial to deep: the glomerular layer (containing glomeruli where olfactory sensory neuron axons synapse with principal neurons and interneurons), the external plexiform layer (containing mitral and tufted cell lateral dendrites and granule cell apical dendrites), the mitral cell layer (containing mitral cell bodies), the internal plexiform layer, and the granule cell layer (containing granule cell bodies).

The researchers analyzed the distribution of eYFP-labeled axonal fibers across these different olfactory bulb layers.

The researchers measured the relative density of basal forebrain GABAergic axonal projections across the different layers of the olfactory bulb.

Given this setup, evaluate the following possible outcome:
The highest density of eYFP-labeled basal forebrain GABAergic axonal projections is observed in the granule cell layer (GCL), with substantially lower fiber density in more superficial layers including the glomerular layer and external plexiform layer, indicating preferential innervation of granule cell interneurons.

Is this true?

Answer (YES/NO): NO